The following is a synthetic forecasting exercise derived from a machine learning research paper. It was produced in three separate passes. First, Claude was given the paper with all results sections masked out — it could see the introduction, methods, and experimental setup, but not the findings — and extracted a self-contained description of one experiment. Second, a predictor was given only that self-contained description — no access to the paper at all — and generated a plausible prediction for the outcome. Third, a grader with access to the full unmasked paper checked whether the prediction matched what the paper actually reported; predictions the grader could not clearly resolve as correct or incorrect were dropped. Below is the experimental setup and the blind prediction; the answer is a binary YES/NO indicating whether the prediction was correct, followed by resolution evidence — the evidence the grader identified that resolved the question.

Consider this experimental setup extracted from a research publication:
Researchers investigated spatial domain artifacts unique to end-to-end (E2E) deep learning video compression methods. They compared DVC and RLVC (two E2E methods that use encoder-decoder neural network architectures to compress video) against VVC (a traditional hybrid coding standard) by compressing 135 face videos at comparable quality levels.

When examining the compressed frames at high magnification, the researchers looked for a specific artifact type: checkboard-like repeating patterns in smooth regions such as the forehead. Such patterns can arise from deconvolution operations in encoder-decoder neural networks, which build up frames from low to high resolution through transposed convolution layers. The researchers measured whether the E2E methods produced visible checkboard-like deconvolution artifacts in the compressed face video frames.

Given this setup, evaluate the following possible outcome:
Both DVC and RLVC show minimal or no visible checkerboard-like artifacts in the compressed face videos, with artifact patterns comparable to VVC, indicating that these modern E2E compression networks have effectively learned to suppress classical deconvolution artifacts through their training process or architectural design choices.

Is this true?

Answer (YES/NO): NO